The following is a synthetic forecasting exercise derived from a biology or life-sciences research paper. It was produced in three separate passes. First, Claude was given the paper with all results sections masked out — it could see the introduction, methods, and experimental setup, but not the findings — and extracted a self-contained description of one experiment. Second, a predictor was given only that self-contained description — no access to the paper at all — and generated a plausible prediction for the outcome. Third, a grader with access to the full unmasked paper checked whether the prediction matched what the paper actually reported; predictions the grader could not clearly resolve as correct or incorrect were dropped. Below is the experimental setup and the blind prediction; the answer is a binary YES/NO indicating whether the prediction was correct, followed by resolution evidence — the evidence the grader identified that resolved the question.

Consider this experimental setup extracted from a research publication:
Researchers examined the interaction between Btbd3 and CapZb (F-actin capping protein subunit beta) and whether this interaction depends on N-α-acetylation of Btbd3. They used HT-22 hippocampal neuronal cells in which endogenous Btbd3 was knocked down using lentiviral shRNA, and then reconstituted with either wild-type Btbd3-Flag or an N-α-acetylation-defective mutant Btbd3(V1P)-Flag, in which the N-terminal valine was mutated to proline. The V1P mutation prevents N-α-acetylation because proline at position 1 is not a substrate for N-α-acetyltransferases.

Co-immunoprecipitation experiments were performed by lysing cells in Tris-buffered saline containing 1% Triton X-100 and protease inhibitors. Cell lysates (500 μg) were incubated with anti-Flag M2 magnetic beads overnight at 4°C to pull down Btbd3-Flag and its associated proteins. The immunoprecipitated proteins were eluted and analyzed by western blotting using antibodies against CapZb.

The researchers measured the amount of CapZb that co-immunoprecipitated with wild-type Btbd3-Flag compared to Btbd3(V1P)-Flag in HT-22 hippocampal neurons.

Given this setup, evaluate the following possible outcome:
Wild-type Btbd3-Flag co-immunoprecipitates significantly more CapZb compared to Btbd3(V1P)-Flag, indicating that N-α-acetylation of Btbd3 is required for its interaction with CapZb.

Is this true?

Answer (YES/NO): YES